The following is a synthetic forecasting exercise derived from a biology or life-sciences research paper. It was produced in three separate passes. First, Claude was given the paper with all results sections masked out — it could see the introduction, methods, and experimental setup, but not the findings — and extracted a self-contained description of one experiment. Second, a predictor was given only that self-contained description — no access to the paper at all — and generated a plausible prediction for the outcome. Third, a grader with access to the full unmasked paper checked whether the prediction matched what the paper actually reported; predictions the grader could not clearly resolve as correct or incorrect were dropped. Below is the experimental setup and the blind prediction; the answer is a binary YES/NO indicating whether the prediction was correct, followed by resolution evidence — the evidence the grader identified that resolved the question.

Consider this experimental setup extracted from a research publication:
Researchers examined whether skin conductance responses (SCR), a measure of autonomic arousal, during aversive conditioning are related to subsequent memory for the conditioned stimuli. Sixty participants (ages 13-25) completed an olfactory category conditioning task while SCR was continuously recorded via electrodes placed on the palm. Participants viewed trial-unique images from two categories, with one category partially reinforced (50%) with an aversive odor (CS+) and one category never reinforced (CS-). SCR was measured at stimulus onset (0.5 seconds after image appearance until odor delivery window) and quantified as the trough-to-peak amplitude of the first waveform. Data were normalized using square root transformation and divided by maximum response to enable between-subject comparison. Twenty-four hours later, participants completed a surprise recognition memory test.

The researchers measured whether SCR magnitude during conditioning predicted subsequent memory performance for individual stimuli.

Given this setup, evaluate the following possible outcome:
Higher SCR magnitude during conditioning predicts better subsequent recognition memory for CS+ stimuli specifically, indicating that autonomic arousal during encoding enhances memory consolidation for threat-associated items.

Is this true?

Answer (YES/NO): NO